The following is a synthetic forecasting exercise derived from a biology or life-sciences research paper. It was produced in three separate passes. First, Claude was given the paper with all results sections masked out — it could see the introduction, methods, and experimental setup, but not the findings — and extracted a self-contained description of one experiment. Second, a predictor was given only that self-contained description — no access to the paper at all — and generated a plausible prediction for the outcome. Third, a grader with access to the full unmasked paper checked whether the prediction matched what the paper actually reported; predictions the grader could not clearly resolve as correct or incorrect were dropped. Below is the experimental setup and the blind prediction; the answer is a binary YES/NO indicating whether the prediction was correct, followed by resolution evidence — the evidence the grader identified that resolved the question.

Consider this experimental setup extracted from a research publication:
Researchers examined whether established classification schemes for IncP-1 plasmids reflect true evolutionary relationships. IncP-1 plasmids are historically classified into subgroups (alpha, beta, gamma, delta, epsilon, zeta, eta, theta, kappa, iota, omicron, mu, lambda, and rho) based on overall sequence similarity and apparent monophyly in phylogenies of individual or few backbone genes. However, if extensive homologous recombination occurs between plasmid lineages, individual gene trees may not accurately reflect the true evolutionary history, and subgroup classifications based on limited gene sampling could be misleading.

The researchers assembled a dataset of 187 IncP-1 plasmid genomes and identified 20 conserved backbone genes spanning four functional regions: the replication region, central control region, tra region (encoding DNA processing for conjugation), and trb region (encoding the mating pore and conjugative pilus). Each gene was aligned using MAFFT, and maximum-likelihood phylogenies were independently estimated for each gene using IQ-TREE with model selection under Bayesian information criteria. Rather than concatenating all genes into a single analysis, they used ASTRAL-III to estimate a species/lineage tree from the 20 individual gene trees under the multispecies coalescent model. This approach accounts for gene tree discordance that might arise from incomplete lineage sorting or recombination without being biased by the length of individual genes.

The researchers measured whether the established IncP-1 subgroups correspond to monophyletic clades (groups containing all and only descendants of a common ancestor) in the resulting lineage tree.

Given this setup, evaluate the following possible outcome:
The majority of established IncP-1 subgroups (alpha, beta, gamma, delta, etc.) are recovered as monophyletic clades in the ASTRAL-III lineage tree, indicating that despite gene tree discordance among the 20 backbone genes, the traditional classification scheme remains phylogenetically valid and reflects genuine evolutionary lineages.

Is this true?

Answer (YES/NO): YES